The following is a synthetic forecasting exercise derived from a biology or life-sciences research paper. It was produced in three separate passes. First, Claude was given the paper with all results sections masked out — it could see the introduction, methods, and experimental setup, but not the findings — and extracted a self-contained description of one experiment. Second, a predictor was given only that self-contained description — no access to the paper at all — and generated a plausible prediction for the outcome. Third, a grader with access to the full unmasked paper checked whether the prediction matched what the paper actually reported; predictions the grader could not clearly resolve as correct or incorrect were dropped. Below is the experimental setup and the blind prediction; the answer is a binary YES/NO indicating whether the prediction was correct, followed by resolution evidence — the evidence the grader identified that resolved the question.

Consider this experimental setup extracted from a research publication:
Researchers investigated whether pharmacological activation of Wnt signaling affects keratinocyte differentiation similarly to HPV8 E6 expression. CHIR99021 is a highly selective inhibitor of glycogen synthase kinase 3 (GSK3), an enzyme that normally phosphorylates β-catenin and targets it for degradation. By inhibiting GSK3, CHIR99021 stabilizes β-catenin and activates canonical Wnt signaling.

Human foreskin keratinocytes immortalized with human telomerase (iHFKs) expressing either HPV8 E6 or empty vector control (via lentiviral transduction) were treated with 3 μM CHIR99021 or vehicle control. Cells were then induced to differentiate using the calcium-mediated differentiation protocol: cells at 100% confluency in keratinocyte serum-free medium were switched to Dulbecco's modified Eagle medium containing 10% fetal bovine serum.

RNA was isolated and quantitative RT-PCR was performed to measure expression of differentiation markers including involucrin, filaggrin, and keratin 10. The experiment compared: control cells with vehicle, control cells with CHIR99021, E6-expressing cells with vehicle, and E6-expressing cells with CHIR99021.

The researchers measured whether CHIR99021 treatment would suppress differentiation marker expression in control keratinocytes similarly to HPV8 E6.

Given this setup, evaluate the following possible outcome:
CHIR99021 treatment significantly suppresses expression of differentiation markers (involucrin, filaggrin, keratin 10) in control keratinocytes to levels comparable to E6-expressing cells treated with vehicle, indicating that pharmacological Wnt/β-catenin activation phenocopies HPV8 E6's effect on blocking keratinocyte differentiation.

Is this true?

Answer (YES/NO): NO